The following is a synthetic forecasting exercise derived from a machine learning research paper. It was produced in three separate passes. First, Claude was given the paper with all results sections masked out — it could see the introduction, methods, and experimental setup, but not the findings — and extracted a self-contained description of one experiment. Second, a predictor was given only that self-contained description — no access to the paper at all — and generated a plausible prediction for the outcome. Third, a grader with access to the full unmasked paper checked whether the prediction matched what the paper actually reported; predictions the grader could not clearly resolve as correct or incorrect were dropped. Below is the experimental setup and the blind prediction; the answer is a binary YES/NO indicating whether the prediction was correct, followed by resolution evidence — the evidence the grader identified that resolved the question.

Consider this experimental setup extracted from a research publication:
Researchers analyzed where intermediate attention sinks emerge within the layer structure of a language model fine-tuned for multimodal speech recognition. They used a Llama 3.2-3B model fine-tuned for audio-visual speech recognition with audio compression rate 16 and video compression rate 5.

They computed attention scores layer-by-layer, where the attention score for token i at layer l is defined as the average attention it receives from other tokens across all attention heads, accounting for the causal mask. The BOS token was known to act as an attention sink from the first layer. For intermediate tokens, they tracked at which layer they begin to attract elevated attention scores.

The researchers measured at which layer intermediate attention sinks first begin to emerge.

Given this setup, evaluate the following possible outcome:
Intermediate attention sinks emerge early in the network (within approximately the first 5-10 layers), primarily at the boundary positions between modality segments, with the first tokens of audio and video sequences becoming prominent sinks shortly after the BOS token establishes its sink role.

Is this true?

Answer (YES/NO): NO